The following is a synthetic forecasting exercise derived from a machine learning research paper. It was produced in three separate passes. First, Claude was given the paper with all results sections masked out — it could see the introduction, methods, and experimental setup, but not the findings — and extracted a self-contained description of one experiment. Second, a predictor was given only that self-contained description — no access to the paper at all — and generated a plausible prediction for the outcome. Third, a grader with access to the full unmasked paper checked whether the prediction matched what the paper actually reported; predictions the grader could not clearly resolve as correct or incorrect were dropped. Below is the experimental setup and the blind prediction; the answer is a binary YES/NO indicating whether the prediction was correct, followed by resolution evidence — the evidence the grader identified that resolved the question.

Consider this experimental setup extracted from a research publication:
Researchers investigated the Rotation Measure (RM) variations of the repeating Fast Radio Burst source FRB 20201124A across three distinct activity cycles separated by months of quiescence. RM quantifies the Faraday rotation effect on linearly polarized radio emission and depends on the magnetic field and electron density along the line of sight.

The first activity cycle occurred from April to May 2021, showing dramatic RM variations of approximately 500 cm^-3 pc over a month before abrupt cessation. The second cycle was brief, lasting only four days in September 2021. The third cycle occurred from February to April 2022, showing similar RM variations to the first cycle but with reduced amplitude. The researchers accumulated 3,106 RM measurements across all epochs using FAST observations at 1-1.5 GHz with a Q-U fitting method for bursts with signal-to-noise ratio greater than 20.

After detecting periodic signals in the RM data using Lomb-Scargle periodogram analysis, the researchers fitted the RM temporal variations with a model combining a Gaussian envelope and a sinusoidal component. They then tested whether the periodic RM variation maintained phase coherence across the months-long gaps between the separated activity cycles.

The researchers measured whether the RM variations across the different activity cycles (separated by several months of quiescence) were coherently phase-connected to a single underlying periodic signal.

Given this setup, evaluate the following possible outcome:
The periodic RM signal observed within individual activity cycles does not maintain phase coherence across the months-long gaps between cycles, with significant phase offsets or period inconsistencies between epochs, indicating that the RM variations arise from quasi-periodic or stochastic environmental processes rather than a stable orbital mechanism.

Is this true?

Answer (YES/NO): NO